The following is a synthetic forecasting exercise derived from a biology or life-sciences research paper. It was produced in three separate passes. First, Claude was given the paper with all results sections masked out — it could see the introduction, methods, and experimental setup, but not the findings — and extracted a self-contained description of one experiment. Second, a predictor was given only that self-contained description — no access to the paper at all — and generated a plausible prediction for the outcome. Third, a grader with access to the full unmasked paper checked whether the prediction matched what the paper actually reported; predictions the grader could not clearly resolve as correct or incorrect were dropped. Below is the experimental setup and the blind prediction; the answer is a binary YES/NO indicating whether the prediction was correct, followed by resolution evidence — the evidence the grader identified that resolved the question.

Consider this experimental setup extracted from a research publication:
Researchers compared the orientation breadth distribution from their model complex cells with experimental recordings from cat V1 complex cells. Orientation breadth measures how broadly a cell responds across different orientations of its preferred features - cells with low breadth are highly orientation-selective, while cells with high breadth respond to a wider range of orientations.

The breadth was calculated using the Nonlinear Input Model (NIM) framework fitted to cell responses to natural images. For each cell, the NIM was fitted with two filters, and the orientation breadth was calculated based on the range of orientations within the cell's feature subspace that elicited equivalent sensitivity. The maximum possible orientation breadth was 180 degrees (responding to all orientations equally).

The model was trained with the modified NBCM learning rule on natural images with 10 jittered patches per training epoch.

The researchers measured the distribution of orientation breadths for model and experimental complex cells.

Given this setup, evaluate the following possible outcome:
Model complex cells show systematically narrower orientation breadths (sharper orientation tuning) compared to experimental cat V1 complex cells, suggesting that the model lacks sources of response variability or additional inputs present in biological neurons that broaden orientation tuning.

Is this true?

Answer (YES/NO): YES